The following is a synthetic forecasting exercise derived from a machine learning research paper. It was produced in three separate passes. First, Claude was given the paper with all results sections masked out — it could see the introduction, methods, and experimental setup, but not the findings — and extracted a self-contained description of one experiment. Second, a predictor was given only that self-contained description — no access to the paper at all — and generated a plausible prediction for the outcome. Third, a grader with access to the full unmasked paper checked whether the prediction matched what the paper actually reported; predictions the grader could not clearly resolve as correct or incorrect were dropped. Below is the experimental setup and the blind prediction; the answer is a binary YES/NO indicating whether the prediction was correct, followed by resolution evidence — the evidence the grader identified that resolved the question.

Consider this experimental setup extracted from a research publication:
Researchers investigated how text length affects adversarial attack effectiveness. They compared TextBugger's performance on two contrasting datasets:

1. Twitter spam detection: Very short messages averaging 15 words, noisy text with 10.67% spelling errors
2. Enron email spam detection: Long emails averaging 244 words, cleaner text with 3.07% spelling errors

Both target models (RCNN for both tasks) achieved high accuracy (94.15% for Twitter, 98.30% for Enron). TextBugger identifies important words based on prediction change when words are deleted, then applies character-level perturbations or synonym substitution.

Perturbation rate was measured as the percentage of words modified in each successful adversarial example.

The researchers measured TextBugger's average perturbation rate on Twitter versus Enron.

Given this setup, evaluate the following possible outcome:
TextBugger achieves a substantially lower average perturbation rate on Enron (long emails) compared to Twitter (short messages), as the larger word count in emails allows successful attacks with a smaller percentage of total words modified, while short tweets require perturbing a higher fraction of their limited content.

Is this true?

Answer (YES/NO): NO